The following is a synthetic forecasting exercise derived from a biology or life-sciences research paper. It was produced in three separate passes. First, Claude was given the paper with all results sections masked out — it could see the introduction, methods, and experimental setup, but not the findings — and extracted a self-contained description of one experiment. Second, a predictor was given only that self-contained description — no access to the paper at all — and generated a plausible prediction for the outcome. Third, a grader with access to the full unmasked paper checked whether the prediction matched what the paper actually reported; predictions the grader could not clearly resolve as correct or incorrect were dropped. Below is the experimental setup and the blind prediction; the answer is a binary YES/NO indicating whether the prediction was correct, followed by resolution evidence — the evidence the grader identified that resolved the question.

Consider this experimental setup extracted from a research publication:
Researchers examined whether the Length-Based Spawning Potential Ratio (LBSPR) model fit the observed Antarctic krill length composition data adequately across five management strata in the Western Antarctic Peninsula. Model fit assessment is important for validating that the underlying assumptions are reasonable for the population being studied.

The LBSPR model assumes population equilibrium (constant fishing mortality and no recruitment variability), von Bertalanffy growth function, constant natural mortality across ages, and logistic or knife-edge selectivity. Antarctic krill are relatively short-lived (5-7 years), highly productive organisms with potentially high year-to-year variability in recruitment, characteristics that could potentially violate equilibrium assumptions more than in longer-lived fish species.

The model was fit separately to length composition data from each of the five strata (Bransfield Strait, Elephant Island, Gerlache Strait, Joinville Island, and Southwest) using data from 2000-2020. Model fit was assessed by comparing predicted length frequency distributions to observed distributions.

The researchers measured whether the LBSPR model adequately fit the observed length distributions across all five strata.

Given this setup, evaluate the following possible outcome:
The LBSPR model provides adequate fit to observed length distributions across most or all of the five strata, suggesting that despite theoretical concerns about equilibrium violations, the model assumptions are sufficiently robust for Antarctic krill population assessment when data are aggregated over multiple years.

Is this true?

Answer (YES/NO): YES